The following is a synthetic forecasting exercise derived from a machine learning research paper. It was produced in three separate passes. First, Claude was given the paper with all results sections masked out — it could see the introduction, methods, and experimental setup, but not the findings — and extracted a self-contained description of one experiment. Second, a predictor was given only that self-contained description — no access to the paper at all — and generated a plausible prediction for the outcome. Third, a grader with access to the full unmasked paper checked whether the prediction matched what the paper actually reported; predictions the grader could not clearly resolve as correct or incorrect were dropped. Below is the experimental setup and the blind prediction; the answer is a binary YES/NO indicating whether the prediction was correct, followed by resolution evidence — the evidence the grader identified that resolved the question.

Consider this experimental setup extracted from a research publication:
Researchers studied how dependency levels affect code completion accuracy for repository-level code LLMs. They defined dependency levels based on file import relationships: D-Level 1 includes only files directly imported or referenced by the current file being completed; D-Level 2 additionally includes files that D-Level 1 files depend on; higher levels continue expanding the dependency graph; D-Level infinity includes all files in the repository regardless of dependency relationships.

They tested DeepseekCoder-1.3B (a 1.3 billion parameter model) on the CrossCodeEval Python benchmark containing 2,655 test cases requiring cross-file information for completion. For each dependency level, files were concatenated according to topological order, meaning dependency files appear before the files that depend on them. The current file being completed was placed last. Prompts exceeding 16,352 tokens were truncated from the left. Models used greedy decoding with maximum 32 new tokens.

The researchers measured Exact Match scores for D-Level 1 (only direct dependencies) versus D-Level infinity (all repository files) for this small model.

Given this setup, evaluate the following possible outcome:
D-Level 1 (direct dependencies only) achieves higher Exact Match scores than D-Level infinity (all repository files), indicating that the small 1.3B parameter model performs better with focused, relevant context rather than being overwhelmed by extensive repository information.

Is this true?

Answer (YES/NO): YES